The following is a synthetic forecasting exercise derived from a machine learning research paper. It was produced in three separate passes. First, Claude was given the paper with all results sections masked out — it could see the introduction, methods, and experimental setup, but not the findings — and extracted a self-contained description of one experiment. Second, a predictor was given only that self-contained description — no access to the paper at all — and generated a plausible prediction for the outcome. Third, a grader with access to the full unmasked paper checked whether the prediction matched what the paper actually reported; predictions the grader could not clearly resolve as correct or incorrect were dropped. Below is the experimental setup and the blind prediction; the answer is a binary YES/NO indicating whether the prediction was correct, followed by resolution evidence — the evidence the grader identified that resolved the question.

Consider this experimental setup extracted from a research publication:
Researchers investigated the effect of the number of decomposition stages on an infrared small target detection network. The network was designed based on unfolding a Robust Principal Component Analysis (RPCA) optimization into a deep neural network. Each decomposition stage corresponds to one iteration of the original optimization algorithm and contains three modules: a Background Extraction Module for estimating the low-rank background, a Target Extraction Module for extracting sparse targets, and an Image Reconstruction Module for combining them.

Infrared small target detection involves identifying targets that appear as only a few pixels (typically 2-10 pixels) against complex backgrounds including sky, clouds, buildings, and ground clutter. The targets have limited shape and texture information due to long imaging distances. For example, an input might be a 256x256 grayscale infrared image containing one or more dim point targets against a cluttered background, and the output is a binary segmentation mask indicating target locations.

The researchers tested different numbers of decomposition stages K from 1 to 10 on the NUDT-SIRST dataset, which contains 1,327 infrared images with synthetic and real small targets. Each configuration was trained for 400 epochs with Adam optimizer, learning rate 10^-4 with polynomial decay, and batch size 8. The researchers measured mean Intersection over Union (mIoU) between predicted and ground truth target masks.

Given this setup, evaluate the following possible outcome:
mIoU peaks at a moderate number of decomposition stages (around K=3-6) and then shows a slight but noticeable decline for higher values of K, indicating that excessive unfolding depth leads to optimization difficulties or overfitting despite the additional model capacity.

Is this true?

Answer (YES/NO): YES